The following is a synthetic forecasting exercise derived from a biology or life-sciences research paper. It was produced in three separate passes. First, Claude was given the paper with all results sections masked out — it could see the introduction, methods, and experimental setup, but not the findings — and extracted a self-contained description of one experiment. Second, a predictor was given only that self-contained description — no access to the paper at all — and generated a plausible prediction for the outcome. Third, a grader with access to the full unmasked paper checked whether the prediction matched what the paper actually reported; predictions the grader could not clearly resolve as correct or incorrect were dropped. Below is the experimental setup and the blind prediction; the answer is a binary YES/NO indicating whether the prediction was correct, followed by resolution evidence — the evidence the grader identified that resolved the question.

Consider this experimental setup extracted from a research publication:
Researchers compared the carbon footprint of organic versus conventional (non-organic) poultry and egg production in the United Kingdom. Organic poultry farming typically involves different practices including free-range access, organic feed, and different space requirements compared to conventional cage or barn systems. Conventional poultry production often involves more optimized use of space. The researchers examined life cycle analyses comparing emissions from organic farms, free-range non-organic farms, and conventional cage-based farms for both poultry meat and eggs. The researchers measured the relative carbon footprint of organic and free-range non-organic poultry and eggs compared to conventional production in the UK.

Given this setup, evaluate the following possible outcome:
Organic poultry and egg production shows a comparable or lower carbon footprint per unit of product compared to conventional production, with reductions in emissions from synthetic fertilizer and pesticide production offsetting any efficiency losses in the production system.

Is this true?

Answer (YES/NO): NO